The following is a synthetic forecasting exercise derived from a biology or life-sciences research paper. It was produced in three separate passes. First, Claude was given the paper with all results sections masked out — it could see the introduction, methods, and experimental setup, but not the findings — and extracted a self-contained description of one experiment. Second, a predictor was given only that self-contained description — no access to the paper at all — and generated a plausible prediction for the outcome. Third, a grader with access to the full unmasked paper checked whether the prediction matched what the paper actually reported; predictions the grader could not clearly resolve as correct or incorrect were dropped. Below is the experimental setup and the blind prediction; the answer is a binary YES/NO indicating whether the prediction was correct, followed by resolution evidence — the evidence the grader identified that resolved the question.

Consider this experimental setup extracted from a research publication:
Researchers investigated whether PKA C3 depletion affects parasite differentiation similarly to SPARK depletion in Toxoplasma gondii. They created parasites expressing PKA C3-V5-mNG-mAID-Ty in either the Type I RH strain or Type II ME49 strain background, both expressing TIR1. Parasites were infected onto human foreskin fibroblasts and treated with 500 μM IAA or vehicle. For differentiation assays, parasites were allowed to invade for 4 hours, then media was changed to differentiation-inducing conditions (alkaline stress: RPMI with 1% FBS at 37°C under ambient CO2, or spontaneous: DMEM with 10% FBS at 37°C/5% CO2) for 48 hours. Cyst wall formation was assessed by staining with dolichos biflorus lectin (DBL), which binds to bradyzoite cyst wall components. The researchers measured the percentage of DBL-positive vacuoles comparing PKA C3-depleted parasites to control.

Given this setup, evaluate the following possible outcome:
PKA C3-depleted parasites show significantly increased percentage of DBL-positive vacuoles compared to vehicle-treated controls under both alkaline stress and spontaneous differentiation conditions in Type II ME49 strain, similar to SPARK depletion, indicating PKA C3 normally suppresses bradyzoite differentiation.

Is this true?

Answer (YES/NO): NO